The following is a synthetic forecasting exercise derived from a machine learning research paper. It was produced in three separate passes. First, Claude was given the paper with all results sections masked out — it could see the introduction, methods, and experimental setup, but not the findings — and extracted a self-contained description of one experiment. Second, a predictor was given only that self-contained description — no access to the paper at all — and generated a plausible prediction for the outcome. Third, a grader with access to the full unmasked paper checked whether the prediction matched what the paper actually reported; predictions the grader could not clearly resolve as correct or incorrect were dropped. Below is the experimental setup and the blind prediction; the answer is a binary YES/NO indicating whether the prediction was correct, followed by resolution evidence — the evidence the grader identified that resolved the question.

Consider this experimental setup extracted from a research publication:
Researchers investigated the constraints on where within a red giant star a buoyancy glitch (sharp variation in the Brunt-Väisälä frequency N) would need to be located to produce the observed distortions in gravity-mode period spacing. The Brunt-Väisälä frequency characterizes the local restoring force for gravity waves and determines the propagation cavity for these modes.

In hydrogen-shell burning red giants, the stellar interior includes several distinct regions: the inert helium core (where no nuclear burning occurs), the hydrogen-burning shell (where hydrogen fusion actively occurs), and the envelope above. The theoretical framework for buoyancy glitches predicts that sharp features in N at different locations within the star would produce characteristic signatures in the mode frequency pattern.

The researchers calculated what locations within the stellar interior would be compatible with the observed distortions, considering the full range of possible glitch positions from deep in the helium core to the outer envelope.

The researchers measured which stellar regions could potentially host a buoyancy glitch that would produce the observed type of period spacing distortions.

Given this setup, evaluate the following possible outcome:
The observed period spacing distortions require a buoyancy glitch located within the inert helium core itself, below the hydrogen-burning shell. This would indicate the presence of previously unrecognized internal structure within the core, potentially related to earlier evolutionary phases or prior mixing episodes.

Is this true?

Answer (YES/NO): NO